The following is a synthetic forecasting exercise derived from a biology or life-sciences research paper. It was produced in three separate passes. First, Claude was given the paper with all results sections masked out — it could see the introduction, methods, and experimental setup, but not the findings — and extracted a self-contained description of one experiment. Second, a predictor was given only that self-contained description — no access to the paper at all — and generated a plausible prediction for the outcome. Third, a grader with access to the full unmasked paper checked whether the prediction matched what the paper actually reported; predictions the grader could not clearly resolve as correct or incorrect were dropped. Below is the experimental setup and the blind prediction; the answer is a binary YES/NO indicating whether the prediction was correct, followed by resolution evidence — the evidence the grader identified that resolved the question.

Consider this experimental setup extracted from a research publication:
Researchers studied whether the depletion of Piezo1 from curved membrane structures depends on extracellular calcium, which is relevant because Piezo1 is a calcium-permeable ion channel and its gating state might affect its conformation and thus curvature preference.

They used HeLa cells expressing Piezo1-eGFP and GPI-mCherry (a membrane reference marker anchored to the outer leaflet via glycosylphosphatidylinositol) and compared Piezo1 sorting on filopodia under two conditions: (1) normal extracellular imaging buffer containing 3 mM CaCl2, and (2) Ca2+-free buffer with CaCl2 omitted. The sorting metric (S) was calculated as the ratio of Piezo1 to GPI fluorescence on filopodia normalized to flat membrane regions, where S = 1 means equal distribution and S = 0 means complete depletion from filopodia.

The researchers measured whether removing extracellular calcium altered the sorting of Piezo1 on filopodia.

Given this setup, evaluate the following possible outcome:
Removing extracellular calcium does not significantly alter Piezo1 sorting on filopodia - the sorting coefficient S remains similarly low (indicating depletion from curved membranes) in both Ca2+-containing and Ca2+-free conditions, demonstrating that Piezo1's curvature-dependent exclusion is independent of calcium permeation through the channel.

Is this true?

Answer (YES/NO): YES